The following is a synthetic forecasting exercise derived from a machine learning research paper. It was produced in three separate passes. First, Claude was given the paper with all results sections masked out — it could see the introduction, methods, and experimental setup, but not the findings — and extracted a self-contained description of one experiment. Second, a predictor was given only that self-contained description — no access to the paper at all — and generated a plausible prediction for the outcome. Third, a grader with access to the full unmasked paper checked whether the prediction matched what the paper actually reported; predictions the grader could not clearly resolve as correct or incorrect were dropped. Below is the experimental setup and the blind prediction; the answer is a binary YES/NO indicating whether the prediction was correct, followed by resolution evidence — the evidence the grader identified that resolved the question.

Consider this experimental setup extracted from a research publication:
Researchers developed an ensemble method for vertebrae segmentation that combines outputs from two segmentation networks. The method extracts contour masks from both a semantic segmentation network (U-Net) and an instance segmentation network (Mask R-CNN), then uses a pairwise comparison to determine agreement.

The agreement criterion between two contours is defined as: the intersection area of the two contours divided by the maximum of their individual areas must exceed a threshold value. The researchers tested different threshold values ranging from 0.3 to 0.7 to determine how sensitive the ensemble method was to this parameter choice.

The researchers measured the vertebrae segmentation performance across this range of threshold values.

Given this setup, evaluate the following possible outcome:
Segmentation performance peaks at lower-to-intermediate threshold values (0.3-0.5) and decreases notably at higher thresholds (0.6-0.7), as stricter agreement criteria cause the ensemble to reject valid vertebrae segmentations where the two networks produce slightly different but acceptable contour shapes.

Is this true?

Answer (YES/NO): NO